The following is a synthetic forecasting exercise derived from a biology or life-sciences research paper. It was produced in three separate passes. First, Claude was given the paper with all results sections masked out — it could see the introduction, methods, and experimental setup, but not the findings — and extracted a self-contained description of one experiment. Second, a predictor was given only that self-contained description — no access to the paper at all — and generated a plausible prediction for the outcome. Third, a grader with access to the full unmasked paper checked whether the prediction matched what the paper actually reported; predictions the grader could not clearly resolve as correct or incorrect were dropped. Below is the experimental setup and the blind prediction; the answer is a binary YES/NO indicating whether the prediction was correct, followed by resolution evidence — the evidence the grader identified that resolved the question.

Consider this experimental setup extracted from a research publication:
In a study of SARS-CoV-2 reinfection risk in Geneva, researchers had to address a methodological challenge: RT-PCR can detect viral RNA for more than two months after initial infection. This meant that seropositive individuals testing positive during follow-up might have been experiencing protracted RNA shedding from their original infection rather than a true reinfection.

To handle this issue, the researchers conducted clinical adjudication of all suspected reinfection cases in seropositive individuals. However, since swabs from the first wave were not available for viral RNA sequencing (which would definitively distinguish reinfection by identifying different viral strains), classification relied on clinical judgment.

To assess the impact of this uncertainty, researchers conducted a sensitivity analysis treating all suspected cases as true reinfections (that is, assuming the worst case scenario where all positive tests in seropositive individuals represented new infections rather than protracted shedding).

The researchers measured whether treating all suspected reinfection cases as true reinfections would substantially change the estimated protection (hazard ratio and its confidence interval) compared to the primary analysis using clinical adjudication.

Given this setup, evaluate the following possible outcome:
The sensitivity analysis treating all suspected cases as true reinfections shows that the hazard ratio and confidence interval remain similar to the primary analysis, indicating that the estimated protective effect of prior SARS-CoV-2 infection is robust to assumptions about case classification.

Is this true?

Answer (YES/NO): YES